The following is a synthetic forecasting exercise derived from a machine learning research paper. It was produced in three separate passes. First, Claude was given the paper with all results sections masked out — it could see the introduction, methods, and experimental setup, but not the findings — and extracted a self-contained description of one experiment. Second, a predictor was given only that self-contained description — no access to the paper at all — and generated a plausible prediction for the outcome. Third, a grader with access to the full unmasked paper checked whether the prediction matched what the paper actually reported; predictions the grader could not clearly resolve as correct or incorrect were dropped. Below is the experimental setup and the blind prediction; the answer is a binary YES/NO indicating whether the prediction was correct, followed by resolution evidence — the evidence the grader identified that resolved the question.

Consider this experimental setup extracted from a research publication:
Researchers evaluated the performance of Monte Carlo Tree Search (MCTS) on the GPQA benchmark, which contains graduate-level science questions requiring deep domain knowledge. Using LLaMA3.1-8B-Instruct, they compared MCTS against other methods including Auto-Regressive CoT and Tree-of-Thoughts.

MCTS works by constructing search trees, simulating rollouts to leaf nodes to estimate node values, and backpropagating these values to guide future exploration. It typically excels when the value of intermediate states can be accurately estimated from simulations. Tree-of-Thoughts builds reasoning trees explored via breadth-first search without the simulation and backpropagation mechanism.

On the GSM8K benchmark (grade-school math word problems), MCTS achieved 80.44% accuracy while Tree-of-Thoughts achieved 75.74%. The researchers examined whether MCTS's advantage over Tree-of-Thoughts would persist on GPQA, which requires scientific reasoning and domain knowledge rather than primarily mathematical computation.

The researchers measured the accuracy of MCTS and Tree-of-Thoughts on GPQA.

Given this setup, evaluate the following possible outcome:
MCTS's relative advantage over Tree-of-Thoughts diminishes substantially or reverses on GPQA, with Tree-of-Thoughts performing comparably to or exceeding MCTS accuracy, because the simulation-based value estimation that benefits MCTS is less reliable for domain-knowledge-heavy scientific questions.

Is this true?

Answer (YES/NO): YES